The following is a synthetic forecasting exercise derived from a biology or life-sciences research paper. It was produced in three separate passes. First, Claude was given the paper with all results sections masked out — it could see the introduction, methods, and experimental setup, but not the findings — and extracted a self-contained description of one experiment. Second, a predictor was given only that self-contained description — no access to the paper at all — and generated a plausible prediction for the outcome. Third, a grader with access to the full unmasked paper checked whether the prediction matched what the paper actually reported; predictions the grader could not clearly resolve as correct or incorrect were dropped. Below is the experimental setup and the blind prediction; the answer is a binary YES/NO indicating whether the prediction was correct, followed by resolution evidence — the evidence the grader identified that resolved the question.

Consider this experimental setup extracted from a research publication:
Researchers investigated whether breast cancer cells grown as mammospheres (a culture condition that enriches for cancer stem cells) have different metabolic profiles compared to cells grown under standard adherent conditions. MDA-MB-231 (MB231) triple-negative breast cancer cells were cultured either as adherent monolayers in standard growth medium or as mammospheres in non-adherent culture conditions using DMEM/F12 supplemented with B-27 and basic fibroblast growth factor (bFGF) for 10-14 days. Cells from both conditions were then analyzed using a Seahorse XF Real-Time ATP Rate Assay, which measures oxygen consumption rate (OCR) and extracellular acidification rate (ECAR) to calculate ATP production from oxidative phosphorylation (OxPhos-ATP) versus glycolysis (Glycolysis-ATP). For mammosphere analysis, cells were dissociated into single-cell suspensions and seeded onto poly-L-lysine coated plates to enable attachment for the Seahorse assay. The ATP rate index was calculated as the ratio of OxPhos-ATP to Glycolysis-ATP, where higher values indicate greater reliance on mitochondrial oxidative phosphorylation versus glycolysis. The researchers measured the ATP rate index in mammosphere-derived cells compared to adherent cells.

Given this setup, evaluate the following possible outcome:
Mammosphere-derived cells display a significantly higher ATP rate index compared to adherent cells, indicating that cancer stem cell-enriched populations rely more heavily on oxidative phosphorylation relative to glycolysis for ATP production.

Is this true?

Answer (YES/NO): YES